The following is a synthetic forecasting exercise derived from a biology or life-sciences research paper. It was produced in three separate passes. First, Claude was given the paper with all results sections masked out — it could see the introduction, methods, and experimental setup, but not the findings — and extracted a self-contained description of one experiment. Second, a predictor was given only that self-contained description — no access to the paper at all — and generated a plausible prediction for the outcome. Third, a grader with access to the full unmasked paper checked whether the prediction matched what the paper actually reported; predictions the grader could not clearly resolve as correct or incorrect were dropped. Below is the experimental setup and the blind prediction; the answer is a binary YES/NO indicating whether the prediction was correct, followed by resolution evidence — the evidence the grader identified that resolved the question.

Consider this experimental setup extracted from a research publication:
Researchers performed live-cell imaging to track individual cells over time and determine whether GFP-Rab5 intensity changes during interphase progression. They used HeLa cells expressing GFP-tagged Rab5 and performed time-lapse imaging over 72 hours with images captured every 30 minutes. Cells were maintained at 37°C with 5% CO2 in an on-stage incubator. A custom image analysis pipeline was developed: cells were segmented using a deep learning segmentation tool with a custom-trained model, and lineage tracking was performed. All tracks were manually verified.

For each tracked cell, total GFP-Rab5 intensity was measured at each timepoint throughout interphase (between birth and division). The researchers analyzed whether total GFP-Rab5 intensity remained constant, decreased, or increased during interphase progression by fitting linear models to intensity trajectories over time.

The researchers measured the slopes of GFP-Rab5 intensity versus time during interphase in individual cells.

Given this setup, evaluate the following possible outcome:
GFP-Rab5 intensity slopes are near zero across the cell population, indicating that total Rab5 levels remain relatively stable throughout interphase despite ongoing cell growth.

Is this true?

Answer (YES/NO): NO